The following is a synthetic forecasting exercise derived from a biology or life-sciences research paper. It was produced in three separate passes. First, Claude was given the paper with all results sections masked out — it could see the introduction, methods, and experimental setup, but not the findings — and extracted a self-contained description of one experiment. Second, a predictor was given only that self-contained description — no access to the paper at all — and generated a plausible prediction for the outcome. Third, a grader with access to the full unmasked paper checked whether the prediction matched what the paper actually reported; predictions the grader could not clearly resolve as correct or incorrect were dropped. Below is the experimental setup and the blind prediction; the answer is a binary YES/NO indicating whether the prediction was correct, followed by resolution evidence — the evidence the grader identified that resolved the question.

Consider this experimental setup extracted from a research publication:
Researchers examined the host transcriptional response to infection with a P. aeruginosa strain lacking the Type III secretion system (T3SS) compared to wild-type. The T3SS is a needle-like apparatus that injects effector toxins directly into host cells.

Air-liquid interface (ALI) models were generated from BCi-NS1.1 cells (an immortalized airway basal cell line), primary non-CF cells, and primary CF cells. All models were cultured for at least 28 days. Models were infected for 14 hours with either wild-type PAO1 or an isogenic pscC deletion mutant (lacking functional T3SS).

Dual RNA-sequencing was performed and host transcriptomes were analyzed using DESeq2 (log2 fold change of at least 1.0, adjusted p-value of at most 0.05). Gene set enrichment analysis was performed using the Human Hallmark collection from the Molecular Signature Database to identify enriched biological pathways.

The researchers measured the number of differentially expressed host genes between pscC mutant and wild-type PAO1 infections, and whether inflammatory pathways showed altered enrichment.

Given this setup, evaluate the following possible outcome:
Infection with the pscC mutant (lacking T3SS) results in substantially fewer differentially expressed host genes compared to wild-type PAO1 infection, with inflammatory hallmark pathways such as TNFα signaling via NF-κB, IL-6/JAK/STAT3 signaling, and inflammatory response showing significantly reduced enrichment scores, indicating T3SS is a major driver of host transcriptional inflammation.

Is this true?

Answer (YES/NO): NO